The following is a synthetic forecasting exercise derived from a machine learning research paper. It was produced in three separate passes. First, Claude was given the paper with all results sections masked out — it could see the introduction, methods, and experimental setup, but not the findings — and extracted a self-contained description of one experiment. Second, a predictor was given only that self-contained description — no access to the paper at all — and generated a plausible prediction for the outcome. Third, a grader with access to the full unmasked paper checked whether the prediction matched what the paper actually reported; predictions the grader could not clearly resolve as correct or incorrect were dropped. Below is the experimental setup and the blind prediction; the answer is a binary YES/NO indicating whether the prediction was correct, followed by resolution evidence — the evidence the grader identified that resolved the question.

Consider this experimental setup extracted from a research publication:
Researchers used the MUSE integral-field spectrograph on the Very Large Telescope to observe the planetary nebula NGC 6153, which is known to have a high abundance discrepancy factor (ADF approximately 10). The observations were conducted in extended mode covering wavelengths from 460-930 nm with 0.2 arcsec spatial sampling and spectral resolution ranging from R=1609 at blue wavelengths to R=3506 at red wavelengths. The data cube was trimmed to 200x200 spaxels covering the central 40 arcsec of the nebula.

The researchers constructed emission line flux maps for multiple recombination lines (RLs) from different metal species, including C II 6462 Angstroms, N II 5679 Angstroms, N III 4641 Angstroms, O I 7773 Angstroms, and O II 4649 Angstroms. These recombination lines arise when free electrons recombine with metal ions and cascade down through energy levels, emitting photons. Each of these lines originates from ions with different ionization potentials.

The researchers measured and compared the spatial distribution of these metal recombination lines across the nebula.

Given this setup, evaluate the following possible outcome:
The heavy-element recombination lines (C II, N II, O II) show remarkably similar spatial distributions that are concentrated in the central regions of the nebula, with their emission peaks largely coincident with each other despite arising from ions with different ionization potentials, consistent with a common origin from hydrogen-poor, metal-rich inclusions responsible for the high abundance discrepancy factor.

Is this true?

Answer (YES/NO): YES